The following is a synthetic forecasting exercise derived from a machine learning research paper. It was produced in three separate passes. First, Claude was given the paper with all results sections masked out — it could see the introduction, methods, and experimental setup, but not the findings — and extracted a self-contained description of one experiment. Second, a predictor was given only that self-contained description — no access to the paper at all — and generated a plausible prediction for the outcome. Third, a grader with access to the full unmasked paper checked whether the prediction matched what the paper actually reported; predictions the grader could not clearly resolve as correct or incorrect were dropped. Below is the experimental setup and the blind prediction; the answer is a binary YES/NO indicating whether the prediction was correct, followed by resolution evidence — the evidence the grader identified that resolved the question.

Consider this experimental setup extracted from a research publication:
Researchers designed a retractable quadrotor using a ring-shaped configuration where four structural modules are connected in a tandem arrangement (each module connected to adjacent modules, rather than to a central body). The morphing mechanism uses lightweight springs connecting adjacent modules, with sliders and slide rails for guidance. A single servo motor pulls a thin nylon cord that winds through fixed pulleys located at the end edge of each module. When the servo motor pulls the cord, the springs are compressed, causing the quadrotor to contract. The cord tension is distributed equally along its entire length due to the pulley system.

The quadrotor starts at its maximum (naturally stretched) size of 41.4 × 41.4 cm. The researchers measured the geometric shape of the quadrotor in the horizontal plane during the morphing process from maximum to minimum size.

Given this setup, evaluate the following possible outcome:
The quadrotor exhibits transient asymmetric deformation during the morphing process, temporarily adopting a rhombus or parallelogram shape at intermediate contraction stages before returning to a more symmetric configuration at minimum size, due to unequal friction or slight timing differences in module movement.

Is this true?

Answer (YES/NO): NO